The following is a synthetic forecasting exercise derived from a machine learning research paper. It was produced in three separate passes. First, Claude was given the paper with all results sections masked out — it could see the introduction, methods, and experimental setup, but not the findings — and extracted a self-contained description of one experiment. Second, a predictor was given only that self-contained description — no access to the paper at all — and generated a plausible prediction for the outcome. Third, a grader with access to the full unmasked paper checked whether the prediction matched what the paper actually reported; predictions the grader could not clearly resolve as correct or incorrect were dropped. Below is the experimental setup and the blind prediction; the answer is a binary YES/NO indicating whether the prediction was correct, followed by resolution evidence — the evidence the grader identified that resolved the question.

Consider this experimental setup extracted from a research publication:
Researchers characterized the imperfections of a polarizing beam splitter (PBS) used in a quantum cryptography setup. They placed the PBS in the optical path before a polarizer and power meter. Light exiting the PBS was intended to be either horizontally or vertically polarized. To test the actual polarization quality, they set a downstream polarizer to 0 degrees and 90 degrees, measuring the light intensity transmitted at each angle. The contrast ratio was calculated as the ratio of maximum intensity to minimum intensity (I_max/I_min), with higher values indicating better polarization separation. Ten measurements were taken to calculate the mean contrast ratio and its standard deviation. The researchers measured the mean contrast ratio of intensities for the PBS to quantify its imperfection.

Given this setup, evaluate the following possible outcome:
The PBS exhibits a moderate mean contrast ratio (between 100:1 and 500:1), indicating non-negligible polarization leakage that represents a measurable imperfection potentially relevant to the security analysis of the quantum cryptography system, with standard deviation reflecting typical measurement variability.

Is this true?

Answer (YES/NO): NO